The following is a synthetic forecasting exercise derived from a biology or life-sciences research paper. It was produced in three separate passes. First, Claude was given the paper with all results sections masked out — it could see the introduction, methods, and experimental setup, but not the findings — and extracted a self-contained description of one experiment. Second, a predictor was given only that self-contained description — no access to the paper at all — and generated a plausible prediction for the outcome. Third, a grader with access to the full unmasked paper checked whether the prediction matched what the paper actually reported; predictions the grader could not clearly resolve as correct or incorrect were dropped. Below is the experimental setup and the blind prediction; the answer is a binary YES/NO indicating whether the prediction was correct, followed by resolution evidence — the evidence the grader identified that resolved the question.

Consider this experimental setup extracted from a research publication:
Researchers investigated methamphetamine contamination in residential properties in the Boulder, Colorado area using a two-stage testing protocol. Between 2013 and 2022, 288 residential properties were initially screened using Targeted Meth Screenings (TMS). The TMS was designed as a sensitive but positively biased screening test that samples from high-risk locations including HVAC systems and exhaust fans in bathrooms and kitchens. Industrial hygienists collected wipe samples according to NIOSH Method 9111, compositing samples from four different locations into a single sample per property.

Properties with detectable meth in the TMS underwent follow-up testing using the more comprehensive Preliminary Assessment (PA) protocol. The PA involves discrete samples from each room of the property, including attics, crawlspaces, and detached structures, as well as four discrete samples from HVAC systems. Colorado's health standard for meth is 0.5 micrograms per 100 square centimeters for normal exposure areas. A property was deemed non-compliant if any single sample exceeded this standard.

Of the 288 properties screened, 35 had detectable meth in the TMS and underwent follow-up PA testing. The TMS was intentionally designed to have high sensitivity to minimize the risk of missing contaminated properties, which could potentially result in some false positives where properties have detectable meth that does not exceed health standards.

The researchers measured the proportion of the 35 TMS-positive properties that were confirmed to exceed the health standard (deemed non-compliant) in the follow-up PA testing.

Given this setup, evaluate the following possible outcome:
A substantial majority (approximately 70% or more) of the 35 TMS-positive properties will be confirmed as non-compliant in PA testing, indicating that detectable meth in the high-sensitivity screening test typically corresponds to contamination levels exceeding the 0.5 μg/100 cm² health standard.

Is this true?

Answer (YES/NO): NO